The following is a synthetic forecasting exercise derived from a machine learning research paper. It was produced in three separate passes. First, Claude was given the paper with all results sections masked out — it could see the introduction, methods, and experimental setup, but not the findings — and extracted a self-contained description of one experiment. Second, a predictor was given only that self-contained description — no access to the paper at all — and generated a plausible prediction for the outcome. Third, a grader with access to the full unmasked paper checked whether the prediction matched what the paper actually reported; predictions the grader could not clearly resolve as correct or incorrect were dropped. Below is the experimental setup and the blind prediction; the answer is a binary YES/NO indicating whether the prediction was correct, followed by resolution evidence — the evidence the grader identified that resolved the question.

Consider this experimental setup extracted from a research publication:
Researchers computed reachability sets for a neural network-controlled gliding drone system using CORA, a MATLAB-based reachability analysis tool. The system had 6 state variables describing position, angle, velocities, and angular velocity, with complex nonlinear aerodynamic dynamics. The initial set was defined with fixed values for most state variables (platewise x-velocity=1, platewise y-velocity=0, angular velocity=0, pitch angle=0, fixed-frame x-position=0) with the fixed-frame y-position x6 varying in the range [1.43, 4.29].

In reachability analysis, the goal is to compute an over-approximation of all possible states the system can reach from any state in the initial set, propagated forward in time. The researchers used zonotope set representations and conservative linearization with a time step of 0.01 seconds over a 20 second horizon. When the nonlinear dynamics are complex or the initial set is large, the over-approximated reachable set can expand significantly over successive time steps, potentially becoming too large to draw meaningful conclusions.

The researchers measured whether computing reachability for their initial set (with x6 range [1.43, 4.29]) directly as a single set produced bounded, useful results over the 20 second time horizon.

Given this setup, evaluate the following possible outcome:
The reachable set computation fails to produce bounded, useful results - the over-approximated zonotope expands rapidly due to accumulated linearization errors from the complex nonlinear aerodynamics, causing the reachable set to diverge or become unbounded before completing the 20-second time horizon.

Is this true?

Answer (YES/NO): YES